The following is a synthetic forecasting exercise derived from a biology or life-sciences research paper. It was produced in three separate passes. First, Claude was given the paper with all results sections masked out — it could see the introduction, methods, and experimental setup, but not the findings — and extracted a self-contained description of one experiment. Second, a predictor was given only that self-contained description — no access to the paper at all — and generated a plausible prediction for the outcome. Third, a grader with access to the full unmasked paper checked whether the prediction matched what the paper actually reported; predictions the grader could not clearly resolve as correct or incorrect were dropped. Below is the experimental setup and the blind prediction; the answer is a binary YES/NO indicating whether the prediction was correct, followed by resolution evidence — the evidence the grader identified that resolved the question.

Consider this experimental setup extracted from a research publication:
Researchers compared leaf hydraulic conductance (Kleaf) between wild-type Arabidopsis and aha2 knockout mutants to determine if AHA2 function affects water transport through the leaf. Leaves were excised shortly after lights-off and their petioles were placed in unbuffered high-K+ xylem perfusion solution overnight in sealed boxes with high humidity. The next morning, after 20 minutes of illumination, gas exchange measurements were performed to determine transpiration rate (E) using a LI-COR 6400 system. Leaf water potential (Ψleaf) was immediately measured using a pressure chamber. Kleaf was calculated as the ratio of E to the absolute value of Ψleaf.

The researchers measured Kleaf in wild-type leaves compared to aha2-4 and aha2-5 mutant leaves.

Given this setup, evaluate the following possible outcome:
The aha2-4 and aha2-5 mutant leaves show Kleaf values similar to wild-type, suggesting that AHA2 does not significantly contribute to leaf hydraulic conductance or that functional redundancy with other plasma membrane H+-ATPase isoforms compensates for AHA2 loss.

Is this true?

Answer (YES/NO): NO